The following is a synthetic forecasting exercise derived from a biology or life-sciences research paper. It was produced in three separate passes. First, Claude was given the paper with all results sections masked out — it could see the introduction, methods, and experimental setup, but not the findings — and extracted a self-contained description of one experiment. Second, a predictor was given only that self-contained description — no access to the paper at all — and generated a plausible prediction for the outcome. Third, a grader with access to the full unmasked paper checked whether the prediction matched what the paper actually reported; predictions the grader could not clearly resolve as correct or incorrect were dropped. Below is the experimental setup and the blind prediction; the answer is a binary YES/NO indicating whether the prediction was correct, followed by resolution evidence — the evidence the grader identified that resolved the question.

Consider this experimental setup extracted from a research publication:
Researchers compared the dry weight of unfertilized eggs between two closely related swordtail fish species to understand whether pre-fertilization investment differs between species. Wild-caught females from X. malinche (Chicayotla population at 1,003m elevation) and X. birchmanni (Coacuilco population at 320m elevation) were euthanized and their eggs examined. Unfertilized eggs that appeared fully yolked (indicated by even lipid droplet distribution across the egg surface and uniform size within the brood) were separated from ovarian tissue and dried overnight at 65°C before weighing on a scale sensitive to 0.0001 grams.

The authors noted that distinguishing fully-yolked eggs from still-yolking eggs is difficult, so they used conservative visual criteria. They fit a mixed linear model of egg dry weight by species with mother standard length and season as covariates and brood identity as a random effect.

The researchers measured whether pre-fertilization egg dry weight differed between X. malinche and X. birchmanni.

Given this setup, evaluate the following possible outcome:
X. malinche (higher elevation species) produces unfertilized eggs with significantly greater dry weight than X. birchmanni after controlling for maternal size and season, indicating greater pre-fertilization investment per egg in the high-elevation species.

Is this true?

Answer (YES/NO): NO